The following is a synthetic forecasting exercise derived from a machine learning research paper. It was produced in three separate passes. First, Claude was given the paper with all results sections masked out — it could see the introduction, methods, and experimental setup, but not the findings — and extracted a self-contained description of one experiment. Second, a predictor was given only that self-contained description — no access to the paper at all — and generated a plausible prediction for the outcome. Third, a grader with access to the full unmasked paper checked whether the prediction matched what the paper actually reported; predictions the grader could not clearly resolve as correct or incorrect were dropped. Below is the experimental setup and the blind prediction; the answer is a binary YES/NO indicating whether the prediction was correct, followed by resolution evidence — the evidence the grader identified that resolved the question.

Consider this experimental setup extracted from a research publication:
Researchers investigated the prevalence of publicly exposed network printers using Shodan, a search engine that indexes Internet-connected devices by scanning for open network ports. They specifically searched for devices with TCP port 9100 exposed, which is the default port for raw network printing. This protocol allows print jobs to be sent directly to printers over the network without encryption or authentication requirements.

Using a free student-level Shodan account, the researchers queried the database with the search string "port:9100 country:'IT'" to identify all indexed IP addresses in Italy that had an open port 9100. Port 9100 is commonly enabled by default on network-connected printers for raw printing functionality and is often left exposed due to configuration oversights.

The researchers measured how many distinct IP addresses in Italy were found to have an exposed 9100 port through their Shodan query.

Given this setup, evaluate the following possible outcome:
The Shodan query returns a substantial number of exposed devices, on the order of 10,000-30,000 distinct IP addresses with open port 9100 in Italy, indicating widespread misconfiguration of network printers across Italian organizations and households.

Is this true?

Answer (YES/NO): NO